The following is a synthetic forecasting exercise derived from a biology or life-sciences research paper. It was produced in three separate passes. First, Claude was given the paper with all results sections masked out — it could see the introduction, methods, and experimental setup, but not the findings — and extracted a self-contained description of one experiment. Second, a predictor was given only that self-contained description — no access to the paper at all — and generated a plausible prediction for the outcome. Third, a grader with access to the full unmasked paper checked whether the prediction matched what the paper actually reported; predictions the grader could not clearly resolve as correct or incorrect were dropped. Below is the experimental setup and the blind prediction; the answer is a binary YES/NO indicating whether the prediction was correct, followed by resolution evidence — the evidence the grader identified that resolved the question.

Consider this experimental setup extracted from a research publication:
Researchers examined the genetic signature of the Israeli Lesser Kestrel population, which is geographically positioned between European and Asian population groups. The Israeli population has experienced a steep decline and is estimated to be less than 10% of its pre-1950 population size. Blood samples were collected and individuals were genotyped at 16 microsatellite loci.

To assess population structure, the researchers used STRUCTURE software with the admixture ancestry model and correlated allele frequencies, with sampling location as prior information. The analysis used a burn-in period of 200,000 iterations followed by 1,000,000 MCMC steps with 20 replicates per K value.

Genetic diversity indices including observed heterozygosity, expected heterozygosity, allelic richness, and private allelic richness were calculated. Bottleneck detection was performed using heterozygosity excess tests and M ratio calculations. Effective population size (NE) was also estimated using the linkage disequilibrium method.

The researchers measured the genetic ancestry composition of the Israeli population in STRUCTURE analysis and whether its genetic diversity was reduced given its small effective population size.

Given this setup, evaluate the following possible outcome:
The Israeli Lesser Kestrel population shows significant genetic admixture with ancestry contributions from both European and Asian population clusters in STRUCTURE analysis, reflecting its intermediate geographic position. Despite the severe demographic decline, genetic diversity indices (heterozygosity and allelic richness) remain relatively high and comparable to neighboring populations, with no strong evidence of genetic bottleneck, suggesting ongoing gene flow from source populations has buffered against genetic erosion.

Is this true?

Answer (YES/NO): NO